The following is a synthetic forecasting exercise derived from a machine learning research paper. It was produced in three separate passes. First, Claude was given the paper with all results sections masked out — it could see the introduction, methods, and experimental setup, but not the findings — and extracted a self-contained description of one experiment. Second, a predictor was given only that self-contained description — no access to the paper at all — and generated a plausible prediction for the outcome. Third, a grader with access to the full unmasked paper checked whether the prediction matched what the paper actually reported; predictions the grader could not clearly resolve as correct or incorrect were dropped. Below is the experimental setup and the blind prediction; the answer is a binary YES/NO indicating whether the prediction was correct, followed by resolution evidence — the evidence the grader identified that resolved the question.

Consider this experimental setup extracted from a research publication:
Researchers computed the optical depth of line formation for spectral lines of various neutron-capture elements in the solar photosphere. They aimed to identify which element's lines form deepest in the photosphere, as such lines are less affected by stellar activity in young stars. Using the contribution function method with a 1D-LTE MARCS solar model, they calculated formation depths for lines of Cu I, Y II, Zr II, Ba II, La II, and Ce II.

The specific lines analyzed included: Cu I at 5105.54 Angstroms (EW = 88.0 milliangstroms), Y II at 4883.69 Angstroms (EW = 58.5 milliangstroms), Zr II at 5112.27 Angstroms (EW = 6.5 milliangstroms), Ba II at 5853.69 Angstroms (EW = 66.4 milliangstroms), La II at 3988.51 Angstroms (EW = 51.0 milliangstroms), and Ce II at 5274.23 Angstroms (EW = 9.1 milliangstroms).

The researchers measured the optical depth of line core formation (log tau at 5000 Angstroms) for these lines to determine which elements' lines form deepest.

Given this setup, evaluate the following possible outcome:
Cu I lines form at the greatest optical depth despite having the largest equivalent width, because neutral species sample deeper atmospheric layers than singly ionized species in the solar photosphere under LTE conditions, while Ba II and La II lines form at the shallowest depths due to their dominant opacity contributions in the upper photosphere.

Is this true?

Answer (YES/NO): NO